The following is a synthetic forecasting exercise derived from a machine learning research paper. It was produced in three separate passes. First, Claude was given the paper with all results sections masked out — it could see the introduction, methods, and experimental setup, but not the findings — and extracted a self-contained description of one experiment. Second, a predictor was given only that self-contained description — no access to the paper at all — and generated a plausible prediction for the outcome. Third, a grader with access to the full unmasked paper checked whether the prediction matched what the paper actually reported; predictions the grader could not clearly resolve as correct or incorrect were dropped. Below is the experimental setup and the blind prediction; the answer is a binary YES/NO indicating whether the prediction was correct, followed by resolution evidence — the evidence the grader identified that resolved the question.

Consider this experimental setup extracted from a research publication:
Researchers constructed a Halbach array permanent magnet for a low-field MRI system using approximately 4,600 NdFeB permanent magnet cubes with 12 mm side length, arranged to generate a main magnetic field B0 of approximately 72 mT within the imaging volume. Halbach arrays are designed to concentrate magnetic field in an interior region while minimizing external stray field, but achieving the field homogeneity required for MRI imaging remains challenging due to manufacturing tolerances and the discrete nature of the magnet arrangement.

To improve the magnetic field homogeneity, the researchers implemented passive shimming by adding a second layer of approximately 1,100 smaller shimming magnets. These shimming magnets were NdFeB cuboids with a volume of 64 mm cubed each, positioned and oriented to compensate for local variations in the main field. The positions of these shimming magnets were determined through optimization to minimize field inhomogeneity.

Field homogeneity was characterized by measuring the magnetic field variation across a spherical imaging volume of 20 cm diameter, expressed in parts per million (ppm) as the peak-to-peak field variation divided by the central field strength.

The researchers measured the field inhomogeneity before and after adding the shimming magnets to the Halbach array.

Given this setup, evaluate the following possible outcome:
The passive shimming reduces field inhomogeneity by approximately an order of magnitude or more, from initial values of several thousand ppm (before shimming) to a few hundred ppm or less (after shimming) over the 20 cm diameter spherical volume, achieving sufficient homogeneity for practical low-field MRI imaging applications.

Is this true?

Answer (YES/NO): NO